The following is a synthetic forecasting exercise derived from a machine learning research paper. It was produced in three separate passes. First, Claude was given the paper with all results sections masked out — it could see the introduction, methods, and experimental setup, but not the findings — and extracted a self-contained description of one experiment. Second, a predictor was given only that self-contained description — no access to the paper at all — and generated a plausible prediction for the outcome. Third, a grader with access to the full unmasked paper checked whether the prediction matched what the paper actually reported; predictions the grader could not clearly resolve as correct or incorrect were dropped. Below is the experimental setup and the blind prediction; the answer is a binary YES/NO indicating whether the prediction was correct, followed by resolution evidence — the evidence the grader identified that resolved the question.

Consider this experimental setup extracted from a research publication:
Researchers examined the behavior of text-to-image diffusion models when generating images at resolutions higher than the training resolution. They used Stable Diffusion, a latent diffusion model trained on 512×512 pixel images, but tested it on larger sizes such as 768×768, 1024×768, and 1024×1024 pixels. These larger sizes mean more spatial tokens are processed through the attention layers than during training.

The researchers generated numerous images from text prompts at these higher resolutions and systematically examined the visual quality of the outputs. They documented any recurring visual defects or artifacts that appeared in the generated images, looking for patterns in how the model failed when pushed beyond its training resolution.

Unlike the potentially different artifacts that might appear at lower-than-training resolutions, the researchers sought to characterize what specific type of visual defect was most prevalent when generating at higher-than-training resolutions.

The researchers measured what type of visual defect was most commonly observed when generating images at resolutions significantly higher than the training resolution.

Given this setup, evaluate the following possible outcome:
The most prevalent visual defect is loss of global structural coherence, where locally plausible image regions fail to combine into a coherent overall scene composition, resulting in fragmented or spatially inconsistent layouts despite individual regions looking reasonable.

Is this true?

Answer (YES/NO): NO